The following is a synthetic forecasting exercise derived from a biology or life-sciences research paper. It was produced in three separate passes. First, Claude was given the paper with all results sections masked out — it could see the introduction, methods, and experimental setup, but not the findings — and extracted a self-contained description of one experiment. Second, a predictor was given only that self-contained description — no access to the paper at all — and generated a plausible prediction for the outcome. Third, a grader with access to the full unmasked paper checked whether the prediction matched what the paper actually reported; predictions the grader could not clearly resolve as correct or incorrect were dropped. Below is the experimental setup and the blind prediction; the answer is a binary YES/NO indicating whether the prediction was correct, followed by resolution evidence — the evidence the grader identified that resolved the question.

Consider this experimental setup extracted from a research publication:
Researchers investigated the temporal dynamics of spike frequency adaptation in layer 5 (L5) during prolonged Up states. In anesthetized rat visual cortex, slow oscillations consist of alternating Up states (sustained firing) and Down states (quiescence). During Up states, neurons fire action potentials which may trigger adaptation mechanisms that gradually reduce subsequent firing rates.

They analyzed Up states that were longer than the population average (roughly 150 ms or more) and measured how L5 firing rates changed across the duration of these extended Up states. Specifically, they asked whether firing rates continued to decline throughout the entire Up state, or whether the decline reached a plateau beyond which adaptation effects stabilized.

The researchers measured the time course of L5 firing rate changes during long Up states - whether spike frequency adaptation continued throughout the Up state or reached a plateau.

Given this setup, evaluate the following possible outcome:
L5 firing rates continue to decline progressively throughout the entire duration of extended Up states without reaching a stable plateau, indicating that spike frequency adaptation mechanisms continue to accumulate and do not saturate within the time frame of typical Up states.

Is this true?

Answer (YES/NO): NO